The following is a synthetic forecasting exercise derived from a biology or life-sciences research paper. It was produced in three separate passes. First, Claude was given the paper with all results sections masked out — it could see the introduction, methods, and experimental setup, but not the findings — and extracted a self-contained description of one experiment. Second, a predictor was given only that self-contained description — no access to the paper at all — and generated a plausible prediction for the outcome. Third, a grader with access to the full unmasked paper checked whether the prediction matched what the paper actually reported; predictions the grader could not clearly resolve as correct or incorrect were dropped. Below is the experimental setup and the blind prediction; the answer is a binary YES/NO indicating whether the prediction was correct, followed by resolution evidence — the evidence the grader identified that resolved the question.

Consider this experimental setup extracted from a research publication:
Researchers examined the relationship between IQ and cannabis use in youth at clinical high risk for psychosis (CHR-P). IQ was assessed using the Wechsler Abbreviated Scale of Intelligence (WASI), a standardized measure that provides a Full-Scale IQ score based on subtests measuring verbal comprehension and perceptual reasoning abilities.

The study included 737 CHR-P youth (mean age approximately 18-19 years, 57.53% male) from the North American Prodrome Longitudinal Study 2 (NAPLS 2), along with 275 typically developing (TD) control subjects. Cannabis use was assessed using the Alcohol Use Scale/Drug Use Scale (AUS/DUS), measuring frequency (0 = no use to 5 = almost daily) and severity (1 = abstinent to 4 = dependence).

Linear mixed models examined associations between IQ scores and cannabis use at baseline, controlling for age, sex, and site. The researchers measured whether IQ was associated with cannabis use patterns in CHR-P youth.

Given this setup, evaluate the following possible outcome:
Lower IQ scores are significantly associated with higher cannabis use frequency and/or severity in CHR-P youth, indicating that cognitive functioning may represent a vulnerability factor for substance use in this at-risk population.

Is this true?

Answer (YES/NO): NO